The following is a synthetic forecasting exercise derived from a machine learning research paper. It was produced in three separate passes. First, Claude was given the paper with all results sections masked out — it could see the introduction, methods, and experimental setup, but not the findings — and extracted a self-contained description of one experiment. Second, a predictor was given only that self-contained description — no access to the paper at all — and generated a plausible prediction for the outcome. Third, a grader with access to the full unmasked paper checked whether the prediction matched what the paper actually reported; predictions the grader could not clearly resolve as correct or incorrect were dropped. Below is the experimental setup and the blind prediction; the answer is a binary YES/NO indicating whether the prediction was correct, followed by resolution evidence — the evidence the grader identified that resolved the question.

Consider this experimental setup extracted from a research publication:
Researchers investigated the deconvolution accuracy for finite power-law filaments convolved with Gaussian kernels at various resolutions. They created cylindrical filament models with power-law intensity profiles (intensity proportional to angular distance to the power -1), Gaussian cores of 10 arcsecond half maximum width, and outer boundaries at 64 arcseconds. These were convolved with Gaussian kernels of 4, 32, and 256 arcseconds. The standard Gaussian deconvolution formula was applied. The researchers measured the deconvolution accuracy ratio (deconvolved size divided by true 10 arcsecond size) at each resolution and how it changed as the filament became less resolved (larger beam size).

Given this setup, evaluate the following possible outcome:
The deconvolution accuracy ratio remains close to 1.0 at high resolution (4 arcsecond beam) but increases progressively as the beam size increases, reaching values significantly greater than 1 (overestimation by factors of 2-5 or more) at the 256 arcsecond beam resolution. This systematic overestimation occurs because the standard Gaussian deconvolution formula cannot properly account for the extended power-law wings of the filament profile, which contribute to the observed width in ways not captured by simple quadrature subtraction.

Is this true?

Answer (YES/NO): YES